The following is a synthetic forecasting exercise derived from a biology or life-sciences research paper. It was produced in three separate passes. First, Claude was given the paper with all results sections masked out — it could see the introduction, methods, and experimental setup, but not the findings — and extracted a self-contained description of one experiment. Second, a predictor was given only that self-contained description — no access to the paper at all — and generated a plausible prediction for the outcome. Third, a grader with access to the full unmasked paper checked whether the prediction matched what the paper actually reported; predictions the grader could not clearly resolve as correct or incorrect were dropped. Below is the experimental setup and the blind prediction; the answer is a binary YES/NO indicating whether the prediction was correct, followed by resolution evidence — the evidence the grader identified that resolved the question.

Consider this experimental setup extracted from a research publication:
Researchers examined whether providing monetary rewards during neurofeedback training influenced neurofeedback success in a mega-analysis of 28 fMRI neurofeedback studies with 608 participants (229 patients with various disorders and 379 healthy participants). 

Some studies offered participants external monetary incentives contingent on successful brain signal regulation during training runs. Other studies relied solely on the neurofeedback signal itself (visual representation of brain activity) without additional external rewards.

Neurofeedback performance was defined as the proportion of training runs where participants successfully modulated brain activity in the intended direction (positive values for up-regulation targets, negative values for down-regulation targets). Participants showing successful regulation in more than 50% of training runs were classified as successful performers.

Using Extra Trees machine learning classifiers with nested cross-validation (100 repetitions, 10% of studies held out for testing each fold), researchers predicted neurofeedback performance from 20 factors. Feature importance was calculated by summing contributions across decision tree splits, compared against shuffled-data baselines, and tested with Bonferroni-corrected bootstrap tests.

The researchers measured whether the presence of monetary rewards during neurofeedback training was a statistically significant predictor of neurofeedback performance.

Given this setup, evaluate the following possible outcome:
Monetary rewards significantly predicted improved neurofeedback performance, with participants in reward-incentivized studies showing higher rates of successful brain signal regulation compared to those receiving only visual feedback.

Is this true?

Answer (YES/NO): NO